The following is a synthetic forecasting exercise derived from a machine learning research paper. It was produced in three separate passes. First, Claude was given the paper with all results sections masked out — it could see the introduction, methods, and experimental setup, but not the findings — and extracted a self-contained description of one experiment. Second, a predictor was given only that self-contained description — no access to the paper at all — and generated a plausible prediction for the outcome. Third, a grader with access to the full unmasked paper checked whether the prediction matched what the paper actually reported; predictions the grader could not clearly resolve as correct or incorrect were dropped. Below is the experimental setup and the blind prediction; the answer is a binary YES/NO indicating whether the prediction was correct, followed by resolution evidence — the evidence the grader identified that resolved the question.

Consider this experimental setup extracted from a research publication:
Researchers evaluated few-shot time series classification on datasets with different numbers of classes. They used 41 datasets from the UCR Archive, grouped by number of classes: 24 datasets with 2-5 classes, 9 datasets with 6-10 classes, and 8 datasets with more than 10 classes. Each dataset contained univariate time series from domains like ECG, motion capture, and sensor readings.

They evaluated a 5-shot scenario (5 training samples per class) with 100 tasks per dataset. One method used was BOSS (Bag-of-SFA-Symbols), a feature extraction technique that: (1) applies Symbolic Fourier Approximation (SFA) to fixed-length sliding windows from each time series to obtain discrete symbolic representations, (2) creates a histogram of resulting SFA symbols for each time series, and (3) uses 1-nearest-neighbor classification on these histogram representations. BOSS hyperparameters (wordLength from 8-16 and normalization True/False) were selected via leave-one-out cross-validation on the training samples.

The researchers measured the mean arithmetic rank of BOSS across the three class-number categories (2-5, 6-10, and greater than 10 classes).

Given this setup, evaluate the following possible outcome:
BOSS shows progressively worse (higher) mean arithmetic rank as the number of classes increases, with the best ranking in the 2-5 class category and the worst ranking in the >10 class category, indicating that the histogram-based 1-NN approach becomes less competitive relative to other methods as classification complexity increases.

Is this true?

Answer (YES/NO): NO